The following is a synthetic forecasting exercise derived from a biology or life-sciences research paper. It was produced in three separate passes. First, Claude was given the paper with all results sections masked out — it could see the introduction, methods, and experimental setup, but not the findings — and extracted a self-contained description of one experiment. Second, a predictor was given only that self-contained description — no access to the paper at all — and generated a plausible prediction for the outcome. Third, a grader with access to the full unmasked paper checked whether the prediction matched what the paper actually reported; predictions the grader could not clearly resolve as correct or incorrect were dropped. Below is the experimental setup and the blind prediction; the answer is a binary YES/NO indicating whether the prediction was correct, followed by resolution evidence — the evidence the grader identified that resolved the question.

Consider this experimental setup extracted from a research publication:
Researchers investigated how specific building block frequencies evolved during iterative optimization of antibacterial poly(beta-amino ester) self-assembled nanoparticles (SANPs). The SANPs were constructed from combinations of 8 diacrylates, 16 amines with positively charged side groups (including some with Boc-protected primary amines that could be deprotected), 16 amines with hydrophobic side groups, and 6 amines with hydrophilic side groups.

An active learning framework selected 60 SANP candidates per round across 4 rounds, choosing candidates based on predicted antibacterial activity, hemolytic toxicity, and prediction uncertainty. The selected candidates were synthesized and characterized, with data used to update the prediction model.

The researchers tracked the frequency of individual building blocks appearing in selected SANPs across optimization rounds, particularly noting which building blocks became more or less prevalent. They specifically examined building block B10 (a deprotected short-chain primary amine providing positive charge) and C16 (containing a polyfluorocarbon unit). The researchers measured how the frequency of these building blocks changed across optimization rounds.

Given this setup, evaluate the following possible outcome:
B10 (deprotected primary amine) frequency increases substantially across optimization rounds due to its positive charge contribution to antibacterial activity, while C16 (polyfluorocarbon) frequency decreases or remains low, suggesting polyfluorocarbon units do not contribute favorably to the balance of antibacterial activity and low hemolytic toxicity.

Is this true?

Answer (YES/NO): NO